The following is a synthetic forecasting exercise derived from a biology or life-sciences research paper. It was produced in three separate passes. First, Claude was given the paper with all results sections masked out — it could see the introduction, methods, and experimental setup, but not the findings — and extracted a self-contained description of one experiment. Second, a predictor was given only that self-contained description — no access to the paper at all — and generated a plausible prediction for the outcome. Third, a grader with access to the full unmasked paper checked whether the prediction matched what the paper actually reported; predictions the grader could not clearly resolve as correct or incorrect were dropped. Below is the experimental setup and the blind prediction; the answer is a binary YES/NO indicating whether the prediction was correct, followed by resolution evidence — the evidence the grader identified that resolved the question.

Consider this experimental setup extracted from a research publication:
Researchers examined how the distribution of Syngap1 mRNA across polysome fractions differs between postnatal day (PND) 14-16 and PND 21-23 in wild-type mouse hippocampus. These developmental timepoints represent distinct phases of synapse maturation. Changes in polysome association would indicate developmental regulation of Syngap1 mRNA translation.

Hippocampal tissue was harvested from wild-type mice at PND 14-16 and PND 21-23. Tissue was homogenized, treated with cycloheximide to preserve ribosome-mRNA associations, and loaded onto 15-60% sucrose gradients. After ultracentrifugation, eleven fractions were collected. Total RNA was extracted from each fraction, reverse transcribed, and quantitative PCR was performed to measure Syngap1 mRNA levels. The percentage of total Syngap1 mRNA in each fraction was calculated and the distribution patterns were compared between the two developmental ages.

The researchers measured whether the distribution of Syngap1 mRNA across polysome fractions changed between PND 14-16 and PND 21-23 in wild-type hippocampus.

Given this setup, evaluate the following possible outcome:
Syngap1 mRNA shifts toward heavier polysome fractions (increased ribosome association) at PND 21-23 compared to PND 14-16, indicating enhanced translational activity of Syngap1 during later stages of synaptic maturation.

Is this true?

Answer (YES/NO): YES